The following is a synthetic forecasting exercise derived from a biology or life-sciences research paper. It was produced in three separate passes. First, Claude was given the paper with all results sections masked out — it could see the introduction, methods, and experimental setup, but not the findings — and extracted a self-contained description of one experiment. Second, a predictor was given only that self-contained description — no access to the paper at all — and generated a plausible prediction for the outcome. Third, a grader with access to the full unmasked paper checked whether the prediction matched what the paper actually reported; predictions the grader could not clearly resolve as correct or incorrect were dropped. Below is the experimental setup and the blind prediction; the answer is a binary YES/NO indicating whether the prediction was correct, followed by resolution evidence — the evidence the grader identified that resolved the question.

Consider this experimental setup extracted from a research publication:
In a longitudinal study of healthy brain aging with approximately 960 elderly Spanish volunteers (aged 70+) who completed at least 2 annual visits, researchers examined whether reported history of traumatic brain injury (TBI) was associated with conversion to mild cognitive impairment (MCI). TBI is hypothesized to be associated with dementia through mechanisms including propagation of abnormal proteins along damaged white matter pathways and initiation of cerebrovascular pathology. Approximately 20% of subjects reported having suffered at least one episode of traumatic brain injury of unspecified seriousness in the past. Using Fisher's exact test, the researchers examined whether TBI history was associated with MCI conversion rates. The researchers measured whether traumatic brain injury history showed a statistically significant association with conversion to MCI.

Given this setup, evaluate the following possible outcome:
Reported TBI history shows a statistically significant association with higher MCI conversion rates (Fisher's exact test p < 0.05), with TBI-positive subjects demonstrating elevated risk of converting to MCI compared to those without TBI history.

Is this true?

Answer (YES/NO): NO